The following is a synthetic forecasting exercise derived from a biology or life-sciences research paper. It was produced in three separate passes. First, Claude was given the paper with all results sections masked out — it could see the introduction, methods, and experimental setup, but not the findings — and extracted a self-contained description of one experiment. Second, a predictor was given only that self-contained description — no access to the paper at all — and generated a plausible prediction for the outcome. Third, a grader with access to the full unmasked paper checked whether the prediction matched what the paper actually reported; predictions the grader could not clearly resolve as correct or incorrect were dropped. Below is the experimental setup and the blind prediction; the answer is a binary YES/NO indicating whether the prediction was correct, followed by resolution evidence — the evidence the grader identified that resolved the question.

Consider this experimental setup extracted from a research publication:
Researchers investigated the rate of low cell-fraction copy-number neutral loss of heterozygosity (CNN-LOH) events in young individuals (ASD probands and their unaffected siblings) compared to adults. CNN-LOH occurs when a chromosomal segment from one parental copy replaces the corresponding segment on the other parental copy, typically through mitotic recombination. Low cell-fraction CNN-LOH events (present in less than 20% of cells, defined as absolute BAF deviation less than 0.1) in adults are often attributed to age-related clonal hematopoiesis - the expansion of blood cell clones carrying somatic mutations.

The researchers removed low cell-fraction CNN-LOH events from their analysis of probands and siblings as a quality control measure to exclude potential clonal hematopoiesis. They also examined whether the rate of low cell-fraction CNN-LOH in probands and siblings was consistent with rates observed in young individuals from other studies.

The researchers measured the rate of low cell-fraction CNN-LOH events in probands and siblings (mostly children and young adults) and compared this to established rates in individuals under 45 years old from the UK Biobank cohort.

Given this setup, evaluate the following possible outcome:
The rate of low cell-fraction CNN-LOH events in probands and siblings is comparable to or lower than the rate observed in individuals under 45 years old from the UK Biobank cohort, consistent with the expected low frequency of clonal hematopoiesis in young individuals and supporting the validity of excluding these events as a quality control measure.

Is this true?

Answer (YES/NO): YES